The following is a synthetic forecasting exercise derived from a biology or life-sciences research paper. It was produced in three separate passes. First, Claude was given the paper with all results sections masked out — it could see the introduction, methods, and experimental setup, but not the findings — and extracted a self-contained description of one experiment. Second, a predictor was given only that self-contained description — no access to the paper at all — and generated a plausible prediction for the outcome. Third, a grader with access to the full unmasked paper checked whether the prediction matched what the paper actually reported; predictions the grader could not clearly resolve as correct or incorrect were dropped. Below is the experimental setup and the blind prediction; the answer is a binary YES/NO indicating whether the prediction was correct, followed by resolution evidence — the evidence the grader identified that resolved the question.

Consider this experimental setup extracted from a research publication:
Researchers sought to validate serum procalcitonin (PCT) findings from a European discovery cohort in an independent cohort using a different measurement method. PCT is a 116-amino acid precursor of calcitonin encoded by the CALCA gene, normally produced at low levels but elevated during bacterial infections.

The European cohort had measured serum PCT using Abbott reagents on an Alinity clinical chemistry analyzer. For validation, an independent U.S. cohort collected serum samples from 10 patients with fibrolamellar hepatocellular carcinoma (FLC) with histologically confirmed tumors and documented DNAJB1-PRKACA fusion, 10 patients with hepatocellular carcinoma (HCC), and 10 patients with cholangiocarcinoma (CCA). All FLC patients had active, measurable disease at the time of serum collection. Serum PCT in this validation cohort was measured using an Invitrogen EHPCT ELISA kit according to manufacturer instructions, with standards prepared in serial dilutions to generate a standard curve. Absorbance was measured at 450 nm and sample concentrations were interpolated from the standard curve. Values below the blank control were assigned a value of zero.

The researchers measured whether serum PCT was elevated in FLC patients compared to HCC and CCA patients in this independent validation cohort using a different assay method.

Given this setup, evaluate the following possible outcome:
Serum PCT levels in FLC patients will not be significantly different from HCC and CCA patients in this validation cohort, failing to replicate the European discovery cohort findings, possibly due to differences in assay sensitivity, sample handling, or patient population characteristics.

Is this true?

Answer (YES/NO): NO